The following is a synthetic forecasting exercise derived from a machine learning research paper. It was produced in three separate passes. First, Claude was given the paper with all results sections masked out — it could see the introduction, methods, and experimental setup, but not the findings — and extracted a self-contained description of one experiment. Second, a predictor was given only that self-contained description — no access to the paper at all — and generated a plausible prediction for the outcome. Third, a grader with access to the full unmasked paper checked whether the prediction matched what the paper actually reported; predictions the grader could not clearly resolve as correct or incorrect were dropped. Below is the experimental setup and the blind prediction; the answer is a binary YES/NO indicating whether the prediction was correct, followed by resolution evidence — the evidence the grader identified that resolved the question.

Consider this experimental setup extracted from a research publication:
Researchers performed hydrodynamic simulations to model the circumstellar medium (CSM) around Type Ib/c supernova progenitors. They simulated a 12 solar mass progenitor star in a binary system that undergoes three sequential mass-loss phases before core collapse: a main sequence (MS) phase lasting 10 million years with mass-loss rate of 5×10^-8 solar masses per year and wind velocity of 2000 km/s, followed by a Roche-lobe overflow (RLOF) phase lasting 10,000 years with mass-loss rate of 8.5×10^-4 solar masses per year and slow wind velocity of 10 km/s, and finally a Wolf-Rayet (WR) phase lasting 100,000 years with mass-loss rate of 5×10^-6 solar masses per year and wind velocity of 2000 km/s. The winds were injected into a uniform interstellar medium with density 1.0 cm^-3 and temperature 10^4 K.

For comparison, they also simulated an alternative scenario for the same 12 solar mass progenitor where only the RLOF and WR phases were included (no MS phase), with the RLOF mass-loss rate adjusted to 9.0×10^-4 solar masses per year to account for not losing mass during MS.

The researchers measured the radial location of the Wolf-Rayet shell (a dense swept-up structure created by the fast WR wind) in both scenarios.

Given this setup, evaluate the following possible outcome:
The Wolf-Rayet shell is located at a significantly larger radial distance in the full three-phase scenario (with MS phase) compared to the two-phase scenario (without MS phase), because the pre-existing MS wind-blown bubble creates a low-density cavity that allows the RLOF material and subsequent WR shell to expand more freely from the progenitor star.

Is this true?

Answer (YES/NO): YES